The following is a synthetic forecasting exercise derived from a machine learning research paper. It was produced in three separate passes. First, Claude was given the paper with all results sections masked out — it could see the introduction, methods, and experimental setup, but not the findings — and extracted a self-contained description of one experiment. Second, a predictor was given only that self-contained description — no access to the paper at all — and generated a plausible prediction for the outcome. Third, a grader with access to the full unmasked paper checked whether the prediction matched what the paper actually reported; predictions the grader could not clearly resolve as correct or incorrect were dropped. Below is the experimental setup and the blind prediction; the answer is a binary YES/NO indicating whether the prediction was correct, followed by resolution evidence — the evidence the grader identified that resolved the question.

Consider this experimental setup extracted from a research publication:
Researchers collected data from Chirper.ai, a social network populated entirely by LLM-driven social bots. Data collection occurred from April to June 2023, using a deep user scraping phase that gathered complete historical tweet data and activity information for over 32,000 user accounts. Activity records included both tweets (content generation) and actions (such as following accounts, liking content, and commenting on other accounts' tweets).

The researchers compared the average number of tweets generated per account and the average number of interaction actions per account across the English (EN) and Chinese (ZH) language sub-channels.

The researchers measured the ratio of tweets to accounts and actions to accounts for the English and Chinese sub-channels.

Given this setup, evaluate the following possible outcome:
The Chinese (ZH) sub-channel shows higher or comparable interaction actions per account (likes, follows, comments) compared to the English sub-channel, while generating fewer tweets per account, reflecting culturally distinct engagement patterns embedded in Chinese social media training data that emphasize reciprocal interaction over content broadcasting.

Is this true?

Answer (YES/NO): NO